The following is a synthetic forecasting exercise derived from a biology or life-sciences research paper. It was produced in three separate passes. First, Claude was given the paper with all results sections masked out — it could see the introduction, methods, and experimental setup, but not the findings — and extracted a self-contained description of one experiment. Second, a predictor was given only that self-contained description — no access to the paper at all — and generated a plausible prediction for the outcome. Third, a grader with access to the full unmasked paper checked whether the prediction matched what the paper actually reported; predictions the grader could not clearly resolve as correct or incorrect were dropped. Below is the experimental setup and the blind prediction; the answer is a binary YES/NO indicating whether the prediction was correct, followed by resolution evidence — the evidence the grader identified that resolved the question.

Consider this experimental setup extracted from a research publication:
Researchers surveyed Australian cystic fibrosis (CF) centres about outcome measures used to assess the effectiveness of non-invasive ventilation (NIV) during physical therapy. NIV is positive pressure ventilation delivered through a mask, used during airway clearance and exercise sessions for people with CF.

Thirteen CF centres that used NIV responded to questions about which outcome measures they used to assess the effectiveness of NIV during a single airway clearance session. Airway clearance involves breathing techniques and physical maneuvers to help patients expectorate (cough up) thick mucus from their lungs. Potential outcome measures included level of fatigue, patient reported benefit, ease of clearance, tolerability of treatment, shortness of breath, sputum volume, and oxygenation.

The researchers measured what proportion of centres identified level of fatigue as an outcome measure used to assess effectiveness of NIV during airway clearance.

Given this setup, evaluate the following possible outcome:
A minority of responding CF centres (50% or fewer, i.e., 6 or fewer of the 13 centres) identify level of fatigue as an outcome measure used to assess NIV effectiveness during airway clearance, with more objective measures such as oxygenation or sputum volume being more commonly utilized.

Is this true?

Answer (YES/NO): NO